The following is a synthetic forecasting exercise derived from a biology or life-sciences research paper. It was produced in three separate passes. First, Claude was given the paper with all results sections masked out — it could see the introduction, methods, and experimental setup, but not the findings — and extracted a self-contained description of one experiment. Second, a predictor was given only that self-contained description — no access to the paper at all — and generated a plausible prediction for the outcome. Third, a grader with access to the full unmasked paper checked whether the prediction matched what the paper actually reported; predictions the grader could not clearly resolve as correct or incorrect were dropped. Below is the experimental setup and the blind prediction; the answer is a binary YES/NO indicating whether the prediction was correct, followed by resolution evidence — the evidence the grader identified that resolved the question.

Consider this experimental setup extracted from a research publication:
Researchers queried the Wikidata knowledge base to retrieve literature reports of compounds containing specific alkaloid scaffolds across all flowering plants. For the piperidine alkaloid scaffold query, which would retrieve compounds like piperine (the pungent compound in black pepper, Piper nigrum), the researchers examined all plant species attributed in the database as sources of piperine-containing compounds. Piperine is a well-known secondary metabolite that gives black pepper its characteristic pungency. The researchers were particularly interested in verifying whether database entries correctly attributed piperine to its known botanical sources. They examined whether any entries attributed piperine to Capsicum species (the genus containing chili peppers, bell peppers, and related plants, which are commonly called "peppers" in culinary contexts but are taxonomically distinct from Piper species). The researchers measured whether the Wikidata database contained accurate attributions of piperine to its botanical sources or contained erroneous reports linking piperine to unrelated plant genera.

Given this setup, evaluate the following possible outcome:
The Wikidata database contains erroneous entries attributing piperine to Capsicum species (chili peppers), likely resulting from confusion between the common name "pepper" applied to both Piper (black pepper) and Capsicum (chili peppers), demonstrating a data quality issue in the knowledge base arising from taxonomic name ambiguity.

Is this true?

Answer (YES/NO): YES